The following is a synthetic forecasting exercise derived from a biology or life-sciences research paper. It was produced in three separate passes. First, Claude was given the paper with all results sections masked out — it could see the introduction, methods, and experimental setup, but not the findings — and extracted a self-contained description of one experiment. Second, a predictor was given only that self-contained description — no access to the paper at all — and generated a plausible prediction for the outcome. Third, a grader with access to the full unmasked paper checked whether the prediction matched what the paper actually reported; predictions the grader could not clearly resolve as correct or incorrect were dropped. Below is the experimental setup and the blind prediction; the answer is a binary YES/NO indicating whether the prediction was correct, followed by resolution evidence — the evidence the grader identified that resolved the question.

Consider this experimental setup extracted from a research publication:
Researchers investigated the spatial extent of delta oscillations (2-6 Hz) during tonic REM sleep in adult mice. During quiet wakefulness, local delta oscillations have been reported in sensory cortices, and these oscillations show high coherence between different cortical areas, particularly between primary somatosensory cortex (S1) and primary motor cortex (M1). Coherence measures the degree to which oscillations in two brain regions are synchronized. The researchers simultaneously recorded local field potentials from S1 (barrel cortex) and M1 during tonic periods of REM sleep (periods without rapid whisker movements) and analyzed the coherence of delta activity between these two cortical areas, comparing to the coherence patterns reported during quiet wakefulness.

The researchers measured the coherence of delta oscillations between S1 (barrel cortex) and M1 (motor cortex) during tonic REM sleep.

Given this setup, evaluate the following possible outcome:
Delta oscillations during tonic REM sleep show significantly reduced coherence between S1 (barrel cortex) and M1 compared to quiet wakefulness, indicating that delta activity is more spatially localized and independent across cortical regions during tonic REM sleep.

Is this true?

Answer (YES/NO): YES